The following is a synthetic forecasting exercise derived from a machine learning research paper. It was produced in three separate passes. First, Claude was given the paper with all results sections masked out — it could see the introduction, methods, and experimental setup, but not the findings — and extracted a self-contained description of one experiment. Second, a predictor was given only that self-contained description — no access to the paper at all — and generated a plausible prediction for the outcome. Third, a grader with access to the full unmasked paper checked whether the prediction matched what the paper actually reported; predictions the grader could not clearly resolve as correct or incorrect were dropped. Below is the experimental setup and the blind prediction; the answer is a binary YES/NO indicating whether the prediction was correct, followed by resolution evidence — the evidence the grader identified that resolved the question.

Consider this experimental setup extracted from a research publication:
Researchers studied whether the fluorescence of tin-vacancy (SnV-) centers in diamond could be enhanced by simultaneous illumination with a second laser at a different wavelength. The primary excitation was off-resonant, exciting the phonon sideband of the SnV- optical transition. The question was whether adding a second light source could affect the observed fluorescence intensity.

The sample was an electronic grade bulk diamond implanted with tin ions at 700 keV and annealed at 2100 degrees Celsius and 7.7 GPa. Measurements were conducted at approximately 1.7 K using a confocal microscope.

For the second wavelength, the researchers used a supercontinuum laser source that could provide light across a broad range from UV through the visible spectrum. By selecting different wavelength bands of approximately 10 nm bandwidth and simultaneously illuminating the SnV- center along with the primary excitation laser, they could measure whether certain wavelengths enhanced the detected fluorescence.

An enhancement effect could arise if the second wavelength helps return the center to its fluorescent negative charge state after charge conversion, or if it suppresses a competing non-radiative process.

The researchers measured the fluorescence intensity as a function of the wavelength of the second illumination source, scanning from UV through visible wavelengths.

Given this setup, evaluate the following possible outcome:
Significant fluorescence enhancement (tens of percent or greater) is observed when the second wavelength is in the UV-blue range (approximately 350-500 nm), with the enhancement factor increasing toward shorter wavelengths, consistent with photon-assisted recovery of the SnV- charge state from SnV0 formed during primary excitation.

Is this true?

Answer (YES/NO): NO